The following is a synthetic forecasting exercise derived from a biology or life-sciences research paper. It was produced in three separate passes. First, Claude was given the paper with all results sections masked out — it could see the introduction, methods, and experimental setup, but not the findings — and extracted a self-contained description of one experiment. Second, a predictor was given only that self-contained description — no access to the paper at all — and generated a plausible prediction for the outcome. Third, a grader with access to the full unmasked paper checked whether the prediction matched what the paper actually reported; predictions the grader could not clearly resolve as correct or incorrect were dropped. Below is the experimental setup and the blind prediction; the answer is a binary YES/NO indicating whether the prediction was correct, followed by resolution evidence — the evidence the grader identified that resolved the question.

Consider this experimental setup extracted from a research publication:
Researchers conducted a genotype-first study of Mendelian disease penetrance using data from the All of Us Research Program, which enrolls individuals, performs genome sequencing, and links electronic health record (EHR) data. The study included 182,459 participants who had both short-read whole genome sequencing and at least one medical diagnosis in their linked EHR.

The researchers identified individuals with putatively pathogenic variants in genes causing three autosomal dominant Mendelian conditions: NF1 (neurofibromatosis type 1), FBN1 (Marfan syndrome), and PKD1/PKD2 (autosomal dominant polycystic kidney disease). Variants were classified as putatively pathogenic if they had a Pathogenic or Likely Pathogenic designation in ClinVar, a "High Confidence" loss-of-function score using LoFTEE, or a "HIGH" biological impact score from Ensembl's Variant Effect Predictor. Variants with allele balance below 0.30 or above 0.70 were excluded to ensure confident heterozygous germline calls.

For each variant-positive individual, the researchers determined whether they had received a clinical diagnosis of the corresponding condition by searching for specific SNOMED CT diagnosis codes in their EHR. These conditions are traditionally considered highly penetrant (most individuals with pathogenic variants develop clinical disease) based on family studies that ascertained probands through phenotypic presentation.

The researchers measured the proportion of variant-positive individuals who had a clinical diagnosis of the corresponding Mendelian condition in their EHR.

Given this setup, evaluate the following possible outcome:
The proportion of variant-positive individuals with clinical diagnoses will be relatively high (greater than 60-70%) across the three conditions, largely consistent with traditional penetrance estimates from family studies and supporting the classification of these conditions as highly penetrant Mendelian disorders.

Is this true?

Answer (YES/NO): NO